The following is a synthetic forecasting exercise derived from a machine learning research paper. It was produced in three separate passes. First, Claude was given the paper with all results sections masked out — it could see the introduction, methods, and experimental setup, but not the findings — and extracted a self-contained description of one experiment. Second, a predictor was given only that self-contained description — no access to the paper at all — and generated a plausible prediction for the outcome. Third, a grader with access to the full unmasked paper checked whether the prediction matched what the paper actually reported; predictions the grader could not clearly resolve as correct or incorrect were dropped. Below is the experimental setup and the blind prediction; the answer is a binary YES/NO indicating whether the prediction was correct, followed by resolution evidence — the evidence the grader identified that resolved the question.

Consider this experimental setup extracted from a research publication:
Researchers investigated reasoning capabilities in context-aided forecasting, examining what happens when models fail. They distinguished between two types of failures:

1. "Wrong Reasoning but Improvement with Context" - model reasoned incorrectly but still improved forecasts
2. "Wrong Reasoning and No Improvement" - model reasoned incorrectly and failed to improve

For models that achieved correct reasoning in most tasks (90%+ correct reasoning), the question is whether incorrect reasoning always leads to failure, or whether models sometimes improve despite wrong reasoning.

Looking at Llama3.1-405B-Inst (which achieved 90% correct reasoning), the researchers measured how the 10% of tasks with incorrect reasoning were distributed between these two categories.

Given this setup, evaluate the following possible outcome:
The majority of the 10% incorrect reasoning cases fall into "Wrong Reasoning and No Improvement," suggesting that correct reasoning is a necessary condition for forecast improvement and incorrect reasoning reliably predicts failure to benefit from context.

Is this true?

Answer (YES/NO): NO